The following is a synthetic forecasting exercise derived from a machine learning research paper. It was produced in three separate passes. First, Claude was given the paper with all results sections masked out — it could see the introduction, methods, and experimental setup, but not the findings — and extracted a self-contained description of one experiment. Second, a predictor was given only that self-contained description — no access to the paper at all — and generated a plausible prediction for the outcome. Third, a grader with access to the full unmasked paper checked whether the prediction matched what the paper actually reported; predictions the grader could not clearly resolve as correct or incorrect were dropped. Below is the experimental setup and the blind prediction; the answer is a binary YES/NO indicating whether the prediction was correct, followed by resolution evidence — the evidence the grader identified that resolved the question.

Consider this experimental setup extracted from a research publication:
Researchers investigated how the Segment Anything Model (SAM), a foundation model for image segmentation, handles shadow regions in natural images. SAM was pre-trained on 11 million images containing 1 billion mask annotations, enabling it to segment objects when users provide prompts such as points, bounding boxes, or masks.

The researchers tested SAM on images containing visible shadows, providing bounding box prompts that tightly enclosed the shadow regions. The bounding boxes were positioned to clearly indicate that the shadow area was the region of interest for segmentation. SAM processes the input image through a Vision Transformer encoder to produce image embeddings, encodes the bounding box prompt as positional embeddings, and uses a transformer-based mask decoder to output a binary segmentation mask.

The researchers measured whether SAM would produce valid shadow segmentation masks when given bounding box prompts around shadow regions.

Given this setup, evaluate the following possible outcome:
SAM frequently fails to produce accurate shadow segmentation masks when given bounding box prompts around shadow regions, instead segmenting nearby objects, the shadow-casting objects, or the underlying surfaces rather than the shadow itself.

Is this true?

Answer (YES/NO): NO